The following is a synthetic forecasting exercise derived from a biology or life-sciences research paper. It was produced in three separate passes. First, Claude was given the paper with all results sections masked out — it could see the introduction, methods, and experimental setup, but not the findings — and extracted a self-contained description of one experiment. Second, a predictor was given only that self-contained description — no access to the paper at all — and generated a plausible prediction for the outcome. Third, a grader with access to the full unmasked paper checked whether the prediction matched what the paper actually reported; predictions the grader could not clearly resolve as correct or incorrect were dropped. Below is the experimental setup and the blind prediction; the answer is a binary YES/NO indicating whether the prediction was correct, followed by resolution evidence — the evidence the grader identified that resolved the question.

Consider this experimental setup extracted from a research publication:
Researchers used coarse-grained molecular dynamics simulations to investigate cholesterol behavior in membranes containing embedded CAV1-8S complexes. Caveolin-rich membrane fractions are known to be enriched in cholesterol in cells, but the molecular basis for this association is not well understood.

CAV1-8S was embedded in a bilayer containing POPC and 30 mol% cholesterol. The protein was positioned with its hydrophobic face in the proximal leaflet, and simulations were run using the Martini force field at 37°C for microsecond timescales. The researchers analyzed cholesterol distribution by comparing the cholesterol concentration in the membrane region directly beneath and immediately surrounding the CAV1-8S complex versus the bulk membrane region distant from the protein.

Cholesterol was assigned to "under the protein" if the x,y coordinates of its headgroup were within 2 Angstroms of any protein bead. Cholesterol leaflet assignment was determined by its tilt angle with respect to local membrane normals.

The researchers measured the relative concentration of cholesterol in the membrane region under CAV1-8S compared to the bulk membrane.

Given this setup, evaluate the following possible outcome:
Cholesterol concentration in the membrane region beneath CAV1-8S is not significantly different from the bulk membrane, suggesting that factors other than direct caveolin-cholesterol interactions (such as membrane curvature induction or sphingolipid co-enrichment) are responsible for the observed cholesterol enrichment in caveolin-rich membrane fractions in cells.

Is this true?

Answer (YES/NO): NO